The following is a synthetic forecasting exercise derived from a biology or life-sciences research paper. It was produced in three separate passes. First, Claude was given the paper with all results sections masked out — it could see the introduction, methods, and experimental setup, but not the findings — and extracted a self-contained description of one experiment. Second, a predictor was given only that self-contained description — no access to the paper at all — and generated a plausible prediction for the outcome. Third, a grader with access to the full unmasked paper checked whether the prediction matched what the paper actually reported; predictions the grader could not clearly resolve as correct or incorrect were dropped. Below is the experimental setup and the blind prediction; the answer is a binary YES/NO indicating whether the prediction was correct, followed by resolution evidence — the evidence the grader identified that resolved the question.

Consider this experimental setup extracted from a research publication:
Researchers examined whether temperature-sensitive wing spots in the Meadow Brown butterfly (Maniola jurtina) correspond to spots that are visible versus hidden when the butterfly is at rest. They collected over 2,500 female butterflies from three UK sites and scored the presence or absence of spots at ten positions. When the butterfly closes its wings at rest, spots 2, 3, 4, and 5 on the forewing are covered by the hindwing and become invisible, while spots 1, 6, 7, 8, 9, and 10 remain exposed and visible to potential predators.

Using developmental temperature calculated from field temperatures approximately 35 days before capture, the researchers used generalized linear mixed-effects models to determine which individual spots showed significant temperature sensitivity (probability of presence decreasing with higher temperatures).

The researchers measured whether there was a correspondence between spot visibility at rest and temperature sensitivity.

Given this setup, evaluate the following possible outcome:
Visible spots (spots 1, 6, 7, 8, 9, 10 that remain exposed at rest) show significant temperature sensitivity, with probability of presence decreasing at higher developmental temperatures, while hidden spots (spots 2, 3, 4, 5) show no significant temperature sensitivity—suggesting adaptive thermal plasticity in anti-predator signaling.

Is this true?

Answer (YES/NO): NO